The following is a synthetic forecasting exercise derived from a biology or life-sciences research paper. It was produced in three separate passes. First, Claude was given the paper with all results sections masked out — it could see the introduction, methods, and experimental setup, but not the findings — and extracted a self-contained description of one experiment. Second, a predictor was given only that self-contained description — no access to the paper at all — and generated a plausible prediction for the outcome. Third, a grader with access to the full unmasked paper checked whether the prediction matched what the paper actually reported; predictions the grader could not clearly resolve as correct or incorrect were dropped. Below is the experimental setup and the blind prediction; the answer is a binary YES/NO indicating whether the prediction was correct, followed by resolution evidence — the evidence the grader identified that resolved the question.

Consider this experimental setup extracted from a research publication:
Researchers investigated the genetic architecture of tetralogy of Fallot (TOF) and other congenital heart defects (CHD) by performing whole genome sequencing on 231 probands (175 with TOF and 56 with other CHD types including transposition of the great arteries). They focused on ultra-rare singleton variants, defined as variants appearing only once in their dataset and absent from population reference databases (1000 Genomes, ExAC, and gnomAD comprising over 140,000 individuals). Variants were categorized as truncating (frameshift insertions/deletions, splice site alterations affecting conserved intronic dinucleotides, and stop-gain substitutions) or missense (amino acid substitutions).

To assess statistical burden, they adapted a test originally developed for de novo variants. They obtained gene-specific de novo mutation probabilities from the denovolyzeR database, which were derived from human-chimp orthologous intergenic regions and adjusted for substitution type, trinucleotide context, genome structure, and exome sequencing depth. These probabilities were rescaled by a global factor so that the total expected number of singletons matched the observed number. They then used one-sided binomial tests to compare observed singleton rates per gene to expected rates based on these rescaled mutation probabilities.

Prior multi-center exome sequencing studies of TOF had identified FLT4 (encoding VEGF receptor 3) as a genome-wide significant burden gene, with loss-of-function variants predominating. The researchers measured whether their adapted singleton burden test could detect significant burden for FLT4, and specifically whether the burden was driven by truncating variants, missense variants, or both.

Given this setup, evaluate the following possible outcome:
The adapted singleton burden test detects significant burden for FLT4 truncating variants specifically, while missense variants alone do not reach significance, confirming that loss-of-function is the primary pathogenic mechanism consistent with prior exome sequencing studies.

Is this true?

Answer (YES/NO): YES